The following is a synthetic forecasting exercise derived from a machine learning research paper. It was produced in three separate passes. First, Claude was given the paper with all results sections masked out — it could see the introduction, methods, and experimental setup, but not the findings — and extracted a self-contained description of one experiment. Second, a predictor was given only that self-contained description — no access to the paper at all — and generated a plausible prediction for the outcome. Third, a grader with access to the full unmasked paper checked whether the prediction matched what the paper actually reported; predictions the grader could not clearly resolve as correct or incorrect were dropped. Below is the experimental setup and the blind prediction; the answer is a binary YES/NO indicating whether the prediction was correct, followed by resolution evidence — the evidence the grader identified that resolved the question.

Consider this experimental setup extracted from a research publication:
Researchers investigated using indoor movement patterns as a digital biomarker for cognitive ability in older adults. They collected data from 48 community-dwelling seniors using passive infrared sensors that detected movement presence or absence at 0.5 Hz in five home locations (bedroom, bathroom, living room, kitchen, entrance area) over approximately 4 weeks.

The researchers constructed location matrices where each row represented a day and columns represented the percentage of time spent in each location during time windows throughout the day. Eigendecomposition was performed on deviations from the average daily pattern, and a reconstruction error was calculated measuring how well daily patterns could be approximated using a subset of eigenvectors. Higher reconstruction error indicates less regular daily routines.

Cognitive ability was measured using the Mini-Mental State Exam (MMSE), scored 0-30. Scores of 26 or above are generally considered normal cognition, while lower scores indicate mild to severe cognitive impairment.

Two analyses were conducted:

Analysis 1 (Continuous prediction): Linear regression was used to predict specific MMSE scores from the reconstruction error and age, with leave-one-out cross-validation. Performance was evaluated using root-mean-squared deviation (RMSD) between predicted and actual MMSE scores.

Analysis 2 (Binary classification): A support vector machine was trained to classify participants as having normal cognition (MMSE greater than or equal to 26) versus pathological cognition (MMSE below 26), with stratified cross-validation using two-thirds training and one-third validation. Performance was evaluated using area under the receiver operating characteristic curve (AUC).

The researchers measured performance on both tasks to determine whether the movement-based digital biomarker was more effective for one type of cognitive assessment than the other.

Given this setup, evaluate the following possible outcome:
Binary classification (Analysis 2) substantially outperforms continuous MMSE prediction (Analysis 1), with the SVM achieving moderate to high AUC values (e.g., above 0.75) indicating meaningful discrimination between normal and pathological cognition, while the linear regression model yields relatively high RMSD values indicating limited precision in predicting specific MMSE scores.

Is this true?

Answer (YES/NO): YES